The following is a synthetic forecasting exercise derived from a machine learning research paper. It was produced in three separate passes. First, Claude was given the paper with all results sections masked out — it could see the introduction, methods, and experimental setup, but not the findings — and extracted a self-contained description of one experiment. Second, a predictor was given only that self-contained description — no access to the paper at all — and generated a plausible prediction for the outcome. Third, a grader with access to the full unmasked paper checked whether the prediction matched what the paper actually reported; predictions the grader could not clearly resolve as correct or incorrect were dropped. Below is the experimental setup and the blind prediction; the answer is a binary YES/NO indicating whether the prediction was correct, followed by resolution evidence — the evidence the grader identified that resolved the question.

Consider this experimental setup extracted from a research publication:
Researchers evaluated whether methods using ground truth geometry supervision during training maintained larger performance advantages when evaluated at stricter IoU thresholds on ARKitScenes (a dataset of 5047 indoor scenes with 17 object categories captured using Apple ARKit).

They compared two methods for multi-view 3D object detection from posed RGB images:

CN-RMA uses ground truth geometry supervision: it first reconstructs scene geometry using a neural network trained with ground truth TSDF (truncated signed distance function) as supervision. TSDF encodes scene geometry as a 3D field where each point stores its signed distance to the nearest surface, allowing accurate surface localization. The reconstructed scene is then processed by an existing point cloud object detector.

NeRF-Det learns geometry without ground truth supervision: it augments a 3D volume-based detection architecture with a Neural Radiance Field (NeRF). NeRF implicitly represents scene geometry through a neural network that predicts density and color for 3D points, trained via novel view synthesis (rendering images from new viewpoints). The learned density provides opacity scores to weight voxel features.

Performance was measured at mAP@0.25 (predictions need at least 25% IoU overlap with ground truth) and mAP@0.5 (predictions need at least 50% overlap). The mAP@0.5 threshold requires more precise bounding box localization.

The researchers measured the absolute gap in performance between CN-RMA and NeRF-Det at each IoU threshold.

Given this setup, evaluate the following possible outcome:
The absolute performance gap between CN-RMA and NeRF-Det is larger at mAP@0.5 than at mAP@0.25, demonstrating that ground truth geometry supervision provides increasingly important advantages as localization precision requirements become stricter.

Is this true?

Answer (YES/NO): YES